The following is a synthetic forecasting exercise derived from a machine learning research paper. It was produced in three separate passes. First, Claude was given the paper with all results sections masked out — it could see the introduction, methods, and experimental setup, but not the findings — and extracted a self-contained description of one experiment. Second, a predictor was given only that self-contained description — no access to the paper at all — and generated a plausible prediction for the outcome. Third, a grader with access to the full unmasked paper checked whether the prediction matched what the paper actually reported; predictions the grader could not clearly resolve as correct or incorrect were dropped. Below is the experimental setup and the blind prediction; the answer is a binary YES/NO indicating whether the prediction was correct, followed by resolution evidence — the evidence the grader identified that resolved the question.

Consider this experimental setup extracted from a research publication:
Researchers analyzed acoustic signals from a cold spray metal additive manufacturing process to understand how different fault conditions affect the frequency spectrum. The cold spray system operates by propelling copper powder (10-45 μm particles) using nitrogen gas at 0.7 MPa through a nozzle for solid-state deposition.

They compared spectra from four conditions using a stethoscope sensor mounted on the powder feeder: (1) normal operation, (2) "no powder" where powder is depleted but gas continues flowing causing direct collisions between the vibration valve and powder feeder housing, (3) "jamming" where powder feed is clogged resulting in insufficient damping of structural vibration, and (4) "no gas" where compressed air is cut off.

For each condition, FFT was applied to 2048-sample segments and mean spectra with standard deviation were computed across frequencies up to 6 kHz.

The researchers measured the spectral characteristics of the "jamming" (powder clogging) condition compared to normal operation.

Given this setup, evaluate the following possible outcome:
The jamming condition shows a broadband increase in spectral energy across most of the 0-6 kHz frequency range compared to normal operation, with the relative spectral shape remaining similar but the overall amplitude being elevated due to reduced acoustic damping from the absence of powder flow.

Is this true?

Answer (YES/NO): YES